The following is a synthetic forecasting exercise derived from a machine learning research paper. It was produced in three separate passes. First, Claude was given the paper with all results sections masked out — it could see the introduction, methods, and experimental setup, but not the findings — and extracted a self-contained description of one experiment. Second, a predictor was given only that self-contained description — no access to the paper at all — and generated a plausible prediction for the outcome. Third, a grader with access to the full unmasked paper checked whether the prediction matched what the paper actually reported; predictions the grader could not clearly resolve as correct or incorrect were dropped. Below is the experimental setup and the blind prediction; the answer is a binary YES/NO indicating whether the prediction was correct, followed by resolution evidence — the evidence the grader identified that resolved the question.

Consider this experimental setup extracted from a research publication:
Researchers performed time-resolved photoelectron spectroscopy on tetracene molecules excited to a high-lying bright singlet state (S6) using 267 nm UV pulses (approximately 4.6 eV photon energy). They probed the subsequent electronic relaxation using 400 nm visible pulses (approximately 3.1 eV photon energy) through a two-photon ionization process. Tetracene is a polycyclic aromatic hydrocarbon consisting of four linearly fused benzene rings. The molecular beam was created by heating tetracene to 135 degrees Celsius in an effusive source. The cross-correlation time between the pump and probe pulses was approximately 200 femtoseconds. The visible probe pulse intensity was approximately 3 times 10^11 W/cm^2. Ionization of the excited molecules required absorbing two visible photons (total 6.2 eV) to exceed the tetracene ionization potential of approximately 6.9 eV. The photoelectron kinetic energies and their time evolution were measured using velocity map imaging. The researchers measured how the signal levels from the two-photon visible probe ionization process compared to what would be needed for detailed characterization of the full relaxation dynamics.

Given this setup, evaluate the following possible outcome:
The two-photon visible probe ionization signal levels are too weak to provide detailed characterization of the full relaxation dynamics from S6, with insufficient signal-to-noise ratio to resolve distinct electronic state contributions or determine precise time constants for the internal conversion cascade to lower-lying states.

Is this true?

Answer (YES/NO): NO